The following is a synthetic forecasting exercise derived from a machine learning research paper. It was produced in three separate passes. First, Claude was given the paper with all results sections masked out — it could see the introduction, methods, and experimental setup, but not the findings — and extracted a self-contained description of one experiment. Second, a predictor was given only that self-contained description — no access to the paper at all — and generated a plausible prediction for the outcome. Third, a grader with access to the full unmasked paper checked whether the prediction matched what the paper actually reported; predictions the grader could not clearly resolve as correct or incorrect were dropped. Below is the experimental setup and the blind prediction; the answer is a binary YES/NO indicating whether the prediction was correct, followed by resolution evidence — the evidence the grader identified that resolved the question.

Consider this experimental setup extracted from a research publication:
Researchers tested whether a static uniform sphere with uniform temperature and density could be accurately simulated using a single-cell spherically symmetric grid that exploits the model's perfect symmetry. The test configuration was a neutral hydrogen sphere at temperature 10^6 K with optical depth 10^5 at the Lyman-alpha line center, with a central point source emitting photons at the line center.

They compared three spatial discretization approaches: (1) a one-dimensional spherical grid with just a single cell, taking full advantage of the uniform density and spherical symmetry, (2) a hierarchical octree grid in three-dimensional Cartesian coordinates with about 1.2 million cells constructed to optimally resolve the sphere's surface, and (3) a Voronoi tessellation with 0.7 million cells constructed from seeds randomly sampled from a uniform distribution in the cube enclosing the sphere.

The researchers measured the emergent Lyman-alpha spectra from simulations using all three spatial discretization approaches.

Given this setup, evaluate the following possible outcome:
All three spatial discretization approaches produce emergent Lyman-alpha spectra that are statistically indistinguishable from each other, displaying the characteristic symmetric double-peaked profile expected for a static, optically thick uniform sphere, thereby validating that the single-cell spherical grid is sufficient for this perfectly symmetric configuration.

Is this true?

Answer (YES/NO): YES